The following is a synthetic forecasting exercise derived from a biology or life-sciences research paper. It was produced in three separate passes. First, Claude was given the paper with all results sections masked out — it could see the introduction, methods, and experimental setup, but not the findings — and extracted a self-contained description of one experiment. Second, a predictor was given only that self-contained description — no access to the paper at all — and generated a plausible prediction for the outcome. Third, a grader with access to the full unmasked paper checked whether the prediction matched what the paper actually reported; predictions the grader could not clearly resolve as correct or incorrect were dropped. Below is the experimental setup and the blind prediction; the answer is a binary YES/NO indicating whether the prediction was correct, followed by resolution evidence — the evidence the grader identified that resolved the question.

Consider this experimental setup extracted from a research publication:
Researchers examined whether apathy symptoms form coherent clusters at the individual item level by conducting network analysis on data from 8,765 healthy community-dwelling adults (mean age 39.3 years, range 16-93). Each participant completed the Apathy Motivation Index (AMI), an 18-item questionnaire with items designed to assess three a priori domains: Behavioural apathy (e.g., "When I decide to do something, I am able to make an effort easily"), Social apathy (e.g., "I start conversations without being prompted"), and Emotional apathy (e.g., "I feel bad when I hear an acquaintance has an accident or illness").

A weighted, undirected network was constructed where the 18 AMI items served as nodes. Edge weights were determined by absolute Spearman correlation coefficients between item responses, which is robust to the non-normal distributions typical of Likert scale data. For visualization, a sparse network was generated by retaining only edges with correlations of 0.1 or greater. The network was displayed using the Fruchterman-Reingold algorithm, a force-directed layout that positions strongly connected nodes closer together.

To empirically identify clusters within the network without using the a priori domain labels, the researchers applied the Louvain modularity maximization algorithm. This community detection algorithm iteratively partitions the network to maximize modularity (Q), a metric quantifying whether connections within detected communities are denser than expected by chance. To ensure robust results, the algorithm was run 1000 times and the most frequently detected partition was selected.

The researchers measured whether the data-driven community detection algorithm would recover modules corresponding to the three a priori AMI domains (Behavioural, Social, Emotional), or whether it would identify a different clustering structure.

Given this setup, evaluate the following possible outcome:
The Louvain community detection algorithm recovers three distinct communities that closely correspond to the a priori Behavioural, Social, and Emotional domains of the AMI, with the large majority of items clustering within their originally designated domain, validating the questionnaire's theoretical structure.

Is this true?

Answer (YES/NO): YES